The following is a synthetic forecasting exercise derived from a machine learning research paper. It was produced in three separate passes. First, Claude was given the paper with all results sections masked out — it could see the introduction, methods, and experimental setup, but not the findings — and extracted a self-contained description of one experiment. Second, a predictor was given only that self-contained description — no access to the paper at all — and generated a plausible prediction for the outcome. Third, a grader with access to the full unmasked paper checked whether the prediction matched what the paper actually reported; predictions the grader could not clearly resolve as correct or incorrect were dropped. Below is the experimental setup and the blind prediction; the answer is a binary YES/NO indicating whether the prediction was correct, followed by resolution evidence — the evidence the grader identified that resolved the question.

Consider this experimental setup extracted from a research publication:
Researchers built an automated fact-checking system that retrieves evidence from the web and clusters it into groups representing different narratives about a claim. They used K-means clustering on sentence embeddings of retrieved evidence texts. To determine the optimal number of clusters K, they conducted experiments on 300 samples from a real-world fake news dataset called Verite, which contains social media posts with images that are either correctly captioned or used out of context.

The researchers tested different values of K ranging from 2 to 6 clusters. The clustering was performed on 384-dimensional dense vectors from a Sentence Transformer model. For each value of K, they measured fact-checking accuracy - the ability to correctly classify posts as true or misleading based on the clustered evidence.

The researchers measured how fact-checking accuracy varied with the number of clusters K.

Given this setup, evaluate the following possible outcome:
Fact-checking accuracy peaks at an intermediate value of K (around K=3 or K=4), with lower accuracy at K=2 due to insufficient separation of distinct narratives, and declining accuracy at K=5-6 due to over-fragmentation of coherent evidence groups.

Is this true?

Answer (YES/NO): NO